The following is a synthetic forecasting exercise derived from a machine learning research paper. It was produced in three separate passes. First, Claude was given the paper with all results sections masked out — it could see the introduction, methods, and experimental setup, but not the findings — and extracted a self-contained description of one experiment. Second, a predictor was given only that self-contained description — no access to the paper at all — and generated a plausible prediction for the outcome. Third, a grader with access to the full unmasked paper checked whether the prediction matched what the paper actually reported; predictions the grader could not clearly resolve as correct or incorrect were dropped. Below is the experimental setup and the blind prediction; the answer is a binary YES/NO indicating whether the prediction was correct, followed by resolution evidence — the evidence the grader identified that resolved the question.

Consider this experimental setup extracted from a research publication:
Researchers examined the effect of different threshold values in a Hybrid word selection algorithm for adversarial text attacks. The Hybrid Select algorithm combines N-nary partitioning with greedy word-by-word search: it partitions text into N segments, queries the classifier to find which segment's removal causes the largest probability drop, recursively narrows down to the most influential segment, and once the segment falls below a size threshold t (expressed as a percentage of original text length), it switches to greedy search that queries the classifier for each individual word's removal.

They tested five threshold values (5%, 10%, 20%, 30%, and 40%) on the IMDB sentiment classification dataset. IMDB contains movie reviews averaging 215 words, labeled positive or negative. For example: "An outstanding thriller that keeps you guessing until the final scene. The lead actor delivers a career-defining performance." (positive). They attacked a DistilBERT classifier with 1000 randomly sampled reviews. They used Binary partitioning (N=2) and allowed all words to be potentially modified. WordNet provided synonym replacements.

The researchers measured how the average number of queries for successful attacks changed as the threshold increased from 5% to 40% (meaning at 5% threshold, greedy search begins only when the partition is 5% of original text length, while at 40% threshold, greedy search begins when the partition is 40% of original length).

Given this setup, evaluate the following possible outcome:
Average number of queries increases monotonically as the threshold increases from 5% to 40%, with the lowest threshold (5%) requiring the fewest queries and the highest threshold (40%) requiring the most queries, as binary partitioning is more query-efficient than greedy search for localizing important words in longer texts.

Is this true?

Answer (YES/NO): YES